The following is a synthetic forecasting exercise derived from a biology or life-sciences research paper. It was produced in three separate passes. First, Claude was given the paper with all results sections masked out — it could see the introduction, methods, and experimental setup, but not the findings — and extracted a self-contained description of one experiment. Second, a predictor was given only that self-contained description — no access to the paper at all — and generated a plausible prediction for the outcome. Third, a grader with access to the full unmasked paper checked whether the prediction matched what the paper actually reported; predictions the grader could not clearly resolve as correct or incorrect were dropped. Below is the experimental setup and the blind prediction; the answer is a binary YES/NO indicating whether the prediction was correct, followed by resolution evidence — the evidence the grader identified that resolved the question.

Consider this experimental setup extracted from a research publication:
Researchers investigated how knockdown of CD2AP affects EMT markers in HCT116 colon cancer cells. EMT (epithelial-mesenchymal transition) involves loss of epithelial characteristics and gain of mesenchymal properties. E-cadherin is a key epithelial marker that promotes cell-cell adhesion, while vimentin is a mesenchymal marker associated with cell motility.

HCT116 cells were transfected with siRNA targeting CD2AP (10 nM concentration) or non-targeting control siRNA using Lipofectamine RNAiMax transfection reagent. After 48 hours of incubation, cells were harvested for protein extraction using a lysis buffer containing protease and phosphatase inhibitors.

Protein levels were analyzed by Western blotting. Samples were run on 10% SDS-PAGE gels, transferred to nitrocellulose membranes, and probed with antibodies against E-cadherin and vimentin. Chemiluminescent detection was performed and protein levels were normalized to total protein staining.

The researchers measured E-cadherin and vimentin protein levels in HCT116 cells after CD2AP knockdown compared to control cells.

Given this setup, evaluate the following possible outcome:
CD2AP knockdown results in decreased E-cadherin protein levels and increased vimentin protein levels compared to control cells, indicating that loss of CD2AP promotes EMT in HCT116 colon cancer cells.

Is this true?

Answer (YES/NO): NO